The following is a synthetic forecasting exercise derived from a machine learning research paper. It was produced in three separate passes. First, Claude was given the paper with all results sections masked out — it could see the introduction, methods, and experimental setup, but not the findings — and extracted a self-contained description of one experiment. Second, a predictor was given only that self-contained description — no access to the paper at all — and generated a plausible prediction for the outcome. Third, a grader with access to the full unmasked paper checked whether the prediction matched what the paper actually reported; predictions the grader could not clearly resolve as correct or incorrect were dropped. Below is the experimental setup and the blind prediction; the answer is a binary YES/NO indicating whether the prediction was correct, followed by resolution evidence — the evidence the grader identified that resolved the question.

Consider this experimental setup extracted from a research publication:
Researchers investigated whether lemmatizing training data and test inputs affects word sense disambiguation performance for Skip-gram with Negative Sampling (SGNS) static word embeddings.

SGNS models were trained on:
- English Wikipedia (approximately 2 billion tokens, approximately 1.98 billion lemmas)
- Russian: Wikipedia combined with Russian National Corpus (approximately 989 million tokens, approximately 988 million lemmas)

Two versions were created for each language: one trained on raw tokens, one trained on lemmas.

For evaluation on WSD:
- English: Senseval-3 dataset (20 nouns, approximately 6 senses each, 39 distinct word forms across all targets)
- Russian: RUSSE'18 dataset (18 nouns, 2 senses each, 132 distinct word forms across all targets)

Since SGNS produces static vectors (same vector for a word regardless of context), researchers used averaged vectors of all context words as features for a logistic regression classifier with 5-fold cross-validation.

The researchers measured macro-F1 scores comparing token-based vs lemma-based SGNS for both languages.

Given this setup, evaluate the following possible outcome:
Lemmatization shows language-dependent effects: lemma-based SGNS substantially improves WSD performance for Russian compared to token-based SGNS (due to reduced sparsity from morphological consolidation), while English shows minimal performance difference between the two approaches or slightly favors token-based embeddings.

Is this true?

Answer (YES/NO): NO